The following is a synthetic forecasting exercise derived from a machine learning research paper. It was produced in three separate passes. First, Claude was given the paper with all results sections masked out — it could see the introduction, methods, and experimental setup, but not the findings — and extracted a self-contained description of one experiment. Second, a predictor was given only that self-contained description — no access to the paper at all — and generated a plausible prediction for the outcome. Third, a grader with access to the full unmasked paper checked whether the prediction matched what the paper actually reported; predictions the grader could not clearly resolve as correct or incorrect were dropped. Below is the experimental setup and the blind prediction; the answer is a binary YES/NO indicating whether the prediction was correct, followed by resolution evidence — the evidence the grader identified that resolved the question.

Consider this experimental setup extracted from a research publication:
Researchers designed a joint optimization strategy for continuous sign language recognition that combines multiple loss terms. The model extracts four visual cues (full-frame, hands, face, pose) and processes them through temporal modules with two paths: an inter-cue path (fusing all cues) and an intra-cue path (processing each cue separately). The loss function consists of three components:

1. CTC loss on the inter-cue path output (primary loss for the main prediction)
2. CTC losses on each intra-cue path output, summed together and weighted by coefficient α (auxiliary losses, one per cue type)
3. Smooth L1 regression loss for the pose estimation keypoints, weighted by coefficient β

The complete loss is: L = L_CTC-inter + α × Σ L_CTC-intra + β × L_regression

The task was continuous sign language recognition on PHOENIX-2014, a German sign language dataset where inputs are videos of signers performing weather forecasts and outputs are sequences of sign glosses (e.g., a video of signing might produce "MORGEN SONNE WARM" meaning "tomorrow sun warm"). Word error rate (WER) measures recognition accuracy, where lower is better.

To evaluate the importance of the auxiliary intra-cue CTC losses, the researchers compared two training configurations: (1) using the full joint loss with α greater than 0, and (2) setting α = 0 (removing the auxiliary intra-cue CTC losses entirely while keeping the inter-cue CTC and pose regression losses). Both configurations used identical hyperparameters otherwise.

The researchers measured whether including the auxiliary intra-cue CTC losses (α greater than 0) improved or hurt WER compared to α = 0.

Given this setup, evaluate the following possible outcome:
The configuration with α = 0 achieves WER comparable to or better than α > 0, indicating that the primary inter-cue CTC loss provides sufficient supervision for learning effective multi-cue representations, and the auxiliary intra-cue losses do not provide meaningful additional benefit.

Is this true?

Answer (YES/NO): NO